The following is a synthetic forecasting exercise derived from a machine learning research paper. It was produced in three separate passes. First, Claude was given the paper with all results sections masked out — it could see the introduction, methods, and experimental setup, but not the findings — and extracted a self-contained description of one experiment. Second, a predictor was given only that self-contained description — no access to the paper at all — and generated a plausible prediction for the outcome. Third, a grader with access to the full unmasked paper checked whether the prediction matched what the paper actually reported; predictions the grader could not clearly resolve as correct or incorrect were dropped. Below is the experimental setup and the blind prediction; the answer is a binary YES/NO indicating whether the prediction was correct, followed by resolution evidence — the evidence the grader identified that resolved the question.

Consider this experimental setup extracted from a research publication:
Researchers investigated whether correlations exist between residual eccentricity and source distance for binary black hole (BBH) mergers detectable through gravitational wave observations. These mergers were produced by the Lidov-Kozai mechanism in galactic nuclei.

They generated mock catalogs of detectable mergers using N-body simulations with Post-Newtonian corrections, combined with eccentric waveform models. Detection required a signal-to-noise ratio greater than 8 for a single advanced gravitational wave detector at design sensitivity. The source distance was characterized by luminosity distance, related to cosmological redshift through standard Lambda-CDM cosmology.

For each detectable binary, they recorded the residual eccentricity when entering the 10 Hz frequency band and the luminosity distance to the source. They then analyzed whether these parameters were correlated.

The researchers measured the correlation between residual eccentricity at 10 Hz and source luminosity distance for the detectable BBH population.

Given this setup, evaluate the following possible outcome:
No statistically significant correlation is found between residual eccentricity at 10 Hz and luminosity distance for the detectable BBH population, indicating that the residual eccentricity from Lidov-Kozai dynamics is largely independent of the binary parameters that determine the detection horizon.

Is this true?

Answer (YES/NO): NO